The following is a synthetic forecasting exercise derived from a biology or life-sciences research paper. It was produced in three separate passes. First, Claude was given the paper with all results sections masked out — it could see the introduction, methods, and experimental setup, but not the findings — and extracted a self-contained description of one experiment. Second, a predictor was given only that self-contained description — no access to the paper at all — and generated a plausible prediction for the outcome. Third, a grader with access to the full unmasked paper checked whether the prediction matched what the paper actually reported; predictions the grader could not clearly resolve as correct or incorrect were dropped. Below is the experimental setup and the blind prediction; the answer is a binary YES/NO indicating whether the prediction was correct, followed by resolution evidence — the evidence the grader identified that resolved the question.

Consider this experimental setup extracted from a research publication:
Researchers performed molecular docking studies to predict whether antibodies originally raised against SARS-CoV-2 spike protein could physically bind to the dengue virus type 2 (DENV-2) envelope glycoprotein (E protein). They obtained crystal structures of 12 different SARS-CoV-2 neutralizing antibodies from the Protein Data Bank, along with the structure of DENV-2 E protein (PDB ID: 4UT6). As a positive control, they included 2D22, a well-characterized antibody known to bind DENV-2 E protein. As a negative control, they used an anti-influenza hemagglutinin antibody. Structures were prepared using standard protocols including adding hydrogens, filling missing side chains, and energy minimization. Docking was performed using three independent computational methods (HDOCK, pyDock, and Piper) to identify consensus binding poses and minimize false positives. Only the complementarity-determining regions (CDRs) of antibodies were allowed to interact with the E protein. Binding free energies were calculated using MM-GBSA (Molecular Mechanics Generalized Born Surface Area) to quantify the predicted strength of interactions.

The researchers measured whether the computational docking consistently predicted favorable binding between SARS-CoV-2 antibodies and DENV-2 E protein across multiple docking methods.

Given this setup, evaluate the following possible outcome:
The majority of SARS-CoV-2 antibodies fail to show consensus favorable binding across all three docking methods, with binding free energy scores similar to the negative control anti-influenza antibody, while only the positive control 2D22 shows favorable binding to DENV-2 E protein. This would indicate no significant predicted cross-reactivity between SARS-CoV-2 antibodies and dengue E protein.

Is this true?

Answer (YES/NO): NO